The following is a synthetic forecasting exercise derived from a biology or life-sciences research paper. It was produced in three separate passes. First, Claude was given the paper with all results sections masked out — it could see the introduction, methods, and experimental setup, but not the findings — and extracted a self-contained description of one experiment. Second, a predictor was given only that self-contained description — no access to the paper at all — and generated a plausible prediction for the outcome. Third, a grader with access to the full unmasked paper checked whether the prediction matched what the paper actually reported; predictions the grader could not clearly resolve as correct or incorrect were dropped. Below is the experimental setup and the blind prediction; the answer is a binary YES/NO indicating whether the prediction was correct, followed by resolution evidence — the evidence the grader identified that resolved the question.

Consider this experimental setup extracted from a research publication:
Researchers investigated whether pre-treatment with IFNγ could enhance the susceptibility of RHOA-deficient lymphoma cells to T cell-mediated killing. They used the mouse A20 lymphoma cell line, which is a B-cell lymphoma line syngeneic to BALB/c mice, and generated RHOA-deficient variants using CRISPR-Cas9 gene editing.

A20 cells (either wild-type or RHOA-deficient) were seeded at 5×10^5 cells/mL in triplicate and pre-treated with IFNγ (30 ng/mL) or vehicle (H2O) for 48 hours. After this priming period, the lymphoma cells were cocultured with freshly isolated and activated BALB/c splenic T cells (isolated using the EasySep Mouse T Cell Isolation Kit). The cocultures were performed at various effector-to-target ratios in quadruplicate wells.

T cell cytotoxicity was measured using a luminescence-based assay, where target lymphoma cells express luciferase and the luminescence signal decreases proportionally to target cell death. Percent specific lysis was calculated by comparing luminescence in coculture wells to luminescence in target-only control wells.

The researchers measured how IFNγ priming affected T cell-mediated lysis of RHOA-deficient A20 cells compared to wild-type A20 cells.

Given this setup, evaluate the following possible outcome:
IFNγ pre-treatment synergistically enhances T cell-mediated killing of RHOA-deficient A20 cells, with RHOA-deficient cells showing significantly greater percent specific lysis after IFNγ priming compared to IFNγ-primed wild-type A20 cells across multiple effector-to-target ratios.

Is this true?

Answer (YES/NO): NO